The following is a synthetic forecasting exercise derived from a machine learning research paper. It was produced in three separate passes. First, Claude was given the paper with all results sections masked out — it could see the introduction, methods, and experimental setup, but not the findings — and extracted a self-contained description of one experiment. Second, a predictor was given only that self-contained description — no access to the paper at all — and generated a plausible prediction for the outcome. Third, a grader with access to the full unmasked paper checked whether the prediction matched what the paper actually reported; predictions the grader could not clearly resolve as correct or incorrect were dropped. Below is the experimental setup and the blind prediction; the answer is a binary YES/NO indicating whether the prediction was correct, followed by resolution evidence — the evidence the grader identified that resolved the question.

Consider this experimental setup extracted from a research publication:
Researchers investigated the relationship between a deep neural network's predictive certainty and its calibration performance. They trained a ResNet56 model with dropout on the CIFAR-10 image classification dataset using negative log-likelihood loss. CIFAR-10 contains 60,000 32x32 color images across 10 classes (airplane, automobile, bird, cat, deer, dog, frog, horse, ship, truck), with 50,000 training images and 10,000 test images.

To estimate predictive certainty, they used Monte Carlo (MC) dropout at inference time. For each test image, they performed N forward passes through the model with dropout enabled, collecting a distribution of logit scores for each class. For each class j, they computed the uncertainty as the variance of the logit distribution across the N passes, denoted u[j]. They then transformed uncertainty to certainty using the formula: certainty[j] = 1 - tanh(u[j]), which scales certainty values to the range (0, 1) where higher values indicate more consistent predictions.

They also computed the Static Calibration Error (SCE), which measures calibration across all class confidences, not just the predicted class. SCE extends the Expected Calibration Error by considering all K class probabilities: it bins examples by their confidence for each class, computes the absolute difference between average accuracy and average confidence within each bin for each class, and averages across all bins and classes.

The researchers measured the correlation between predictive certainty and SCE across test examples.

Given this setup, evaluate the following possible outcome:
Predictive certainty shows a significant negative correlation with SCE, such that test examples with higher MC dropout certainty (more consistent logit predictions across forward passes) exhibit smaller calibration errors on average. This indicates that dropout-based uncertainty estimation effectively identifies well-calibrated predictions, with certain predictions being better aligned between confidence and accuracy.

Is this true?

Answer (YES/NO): YES